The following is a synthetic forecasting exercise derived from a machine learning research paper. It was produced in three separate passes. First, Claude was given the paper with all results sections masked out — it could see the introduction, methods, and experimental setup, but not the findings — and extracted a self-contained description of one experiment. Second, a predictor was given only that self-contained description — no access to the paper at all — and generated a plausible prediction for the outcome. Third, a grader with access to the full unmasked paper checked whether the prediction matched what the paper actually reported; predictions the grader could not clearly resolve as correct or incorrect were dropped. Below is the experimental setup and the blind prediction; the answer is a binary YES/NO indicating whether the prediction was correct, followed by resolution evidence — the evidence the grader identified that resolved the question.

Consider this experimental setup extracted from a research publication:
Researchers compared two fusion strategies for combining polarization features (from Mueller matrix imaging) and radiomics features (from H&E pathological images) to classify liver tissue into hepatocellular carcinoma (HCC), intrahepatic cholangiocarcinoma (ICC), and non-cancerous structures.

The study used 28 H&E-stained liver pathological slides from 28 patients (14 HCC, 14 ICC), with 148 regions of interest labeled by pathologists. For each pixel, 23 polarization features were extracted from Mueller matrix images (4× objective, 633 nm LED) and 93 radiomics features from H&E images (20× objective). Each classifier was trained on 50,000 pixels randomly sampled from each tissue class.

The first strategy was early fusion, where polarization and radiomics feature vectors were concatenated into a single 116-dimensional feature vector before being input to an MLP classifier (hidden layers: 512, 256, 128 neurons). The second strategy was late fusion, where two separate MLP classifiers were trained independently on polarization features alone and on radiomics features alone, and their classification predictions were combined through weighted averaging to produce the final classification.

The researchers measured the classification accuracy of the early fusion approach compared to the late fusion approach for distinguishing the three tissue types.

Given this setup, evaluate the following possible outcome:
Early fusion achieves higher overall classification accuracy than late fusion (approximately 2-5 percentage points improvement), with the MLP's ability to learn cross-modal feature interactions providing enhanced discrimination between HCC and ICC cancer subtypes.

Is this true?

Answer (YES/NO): NO